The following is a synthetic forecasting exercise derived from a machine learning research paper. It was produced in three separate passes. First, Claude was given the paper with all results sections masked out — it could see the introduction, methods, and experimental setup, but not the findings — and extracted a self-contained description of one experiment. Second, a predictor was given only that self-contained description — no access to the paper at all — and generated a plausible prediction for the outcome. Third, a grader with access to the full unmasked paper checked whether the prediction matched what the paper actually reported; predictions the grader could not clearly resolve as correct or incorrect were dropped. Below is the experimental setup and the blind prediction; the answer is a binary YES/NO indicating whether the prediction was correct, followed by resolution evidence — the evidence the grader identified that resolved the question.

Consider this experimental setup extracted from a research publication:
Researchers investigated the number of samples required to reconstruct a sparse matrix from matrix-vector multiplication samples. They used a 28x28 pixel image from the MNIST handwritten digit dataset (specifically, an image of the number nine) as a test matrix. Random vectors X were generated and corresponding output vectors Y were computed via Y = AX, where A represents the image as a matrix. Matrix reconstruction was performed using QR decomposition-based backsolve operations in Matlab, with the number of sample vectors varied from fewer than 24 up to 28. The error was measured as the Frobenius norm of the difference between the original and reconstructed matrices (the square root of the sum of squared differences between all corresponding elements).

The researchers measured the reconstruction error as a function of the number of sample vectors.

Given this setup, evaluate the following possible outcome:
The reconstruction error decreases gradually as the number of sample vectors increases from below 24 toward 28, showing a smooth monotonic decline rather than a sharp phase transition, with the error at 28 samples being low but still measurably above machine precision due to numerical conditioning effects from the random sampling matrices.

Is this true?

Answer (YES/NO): NO